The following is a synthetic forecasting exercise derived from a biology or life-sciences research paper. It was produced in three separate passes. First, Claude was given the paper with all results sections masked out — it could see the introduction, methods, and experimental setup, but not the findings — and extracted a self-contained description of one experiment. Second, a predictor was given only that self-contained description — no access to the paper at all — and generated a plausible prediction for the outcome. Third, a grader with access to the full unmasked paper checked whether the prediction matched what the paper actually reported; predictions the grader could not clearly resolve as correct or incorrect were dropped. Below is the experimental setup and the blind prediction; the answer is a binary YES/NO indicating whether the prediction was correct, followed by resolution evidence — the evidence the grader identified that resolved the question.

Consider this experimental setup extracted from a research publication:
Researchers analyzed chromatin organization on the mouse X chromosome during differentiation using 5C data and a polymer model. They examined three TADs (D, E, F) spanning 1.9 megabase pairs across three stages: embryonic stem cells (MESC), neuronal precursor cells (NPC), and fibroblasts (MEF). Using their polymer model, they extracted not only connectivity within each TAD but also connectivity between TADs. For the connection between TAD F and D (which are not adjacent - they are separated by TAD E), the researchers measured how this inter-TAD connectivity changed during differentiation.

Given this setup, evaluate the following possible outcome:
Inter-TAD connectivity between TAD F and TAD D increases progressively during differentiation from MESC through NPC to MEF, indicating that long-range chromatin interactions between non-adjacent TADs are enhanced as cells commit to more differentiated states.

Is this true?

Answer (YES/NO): NO